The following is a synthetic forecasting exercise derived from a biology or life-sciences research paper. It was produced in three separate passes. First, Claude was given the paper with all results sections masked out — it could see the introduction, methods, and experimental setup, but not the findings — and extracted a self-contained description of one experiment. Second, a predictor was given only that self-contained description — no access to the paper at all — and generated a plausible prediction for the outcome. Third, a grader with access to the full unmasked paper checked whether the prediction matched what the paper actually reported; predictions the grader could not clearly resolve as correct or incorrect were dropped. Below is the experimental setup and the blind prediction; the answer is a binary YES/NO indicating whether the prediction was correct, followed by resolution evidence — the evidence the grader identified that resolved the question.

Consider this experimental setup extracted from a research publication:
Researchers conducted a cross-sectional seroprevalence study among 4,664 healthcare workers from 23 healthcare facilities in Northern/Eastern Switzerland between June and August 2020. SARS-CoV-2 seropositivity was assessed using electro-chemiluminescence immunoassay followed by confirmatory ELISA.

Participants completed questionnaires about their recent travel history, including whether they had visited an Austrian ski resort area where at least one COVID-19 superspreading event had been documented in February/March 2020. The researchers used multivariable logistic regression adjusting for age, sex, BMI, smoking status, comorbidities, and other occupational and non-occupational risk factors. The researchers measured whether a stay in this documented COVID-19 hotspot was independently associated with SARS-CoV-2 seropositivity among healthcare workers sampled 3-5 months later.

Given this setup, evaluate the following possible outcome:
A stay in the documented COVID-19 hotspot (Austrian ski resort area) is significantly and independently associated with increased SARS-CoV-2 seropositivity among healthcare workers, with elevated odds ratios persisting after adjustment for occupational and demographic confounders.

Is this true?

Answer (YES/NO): YES